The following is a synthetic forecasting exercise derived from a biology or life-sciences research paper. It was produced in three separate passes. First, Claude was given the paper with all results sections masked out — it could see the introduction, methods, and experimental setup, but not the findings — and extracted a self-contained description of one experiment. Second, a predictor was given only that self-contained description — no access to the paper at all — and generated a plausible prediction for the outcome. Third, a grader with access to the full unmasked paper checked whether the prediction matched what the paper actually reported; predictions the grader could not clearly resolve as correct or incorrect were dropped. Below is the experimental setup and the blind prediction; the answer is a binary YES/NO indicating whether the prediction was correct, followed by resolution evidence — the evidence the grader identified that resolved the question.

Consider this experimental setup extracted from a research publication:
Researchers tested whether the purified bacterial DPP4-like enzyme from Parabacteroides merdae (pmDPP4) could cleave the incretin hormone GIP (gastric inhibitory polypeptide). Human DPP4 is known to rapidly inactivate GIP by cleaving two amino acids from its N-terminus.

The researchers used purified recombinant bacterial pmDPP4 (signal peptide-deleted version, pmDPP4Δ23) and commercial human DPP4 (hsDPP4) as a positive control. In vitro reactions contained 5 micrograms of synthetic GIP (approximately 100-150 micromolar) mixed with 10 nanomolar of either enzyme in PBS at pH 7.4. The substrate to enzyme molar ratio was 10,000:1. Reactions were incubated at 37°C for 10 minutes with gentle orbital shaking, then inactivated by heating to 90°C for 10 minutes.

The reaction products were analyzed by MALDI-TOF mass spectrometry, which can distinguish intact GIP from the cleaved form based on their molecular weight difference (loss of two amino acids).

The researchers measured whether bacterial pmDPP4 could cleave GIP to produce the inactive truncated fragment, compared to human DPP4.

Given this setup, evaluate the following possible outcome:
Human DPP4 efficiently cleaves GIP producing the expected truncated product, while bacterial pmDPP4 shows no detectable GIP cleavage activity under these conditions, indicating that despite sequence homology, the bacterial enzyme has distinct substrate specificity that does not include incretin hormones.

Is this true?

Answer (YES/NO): NO